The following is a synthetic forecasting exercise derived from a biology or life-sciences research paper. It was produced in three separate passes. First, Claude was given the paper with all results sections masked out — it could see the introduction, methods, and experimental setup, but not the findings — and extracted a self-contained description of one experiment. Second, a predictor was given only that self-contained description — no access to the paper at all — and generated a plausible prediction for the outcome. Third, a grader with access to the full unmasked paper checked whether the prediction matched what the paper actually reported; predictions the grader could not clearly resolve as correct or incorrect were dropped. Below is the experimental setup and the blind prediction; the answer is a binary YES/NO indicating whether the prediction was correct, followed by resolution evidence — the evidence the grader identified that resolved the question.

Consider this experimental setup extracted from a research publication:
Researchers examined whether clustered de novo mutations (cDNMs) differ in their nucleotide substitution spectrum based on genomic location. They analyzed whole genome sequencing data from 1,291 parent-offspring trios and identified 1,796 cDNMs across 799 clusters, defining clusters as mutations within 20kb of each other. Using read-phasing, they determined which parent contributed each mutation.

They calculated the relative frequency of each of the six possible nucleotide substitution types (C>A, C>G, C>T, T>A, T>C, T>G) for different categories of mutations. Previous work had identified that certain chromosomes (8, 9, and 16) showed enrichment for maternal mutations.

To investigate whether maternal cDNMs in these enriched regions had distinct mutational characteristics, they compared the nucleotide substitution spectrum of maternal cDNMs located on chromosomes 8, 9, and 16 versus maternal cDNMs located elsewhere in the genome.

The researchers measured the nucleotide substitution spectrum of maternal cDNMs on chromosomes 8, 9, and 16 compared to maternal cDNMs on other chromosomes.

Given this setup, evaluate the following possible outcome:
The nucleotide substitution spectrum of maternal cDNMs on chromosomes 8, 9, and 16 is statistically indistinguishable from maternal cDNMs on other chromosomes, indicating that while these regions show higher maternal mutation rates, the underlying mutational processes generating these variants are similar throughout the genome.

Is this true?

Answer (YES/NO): NO